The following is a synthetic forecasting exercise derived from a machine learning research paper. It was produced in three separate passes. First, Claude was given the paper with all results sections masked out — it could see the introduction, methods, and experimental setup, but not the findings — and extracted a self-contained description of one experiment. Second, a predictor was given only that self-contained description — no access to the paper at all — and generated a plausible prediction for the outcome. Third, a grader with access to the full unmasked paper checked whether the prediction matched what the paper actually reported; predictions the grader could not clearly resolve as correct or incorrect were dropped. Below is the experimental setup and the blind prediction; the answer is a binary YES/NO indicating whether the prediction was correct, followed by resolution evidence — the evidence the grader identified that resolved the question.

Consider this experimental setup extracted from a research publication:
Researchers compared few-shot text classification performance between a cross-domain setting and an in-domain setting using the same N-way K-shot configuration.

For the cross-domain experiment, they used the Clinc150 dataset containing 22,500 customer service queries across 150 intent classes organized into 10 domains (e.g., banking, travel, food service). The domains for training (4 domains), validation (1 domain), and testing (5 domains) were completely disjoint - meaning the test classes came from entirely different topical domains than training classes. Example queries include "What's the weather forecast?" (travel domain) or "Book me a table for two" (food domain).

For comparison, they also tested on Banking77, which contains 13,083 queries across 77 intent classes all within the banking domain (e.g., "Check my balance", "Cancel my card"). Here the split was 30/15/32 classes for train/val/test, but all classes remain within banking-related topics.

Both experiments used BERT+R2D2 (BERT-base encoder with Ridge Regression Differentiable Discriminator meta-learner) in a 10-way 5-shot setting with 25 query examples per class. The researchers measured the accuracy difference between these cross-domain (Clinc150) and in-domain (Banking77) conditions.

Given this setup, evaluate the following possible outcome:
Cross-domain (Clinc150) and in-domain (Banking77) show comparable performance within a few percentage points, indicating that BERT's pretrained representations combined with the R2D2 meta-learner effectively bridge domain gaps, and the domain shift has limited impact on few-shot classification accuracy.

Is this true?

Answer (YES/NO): YES